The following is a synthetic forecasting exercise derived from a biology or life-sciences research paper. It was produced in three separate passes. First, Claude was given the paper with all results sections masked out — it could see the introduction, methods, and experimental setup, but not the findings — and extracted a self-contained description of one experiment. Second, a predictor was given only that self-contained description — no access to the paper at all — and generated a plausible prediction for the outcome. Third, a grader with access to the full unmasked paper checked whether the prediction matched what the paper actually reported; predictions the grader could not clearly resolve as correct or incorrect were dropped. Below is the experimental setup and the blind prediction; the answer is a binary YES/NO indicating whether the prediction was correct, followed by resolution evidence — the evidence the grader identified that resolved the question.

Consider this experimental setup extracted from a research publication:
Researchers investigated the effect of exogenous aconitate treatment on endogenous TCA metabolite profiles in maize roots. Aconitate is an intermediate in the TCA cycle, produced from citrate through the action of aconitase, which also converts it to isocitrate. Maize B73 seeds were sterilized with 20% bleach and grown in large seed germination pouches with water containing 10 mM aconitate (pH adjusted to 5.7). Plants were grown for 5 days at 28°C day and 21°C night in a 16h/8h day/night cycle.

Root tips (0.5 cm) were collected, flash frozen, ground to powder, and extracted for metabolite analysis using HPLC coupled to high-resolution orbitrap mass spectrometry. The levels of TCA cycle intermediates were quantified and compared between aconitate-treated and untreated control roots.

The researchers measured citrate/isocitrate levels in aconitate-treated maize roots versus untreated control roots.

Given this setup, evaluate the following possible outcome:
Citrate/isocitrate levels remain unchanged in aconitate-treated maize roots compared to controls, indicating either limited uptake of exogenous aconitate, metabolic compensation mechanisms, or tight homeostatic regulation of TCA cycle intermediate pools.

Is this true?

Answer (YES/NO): NO